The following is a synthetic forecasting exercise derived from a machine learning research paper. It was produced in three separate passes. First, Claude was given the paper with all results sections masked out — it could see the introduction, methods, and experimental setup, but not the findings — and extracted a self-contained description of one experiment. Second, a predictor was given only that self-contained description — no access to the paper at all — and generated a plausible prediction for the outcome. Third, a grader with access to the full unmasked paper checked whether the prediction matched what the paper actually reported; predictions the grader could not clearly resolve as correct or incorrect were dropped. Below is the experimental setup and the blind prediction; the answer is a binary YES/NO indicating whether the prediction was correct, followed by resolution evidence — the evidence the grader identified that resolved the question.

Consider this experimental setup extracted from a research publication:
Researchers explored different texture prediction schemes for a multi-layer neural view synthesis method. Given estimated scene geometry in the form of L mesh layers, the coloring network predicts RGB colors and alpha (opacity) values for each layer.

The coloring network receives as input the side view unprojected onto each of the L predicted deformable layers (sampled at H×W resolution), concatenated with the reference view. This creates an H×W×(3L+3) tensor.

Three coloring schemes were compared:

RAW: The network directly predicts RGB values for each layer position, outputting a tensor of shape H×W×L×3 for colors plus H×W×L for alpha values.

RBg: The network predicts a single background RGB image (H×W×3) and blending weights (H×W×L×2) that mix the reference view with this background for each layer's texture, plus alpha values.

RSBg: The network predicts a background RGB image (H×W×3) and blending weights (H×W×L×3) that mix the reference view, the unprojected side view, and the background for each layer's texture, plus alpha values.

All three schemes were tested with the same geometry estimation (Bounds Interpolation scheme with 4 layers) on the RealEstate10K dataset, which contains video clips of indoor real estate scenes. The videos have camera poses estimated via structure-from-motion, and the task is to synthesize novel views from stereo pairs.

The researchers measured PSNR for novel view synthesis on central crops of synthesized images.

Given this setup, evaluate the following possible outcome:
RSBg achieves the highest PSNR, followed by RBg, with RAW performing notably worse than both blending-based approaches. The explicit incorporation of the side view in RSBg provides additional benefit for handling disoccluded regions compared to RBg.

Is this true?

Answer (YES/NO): YES